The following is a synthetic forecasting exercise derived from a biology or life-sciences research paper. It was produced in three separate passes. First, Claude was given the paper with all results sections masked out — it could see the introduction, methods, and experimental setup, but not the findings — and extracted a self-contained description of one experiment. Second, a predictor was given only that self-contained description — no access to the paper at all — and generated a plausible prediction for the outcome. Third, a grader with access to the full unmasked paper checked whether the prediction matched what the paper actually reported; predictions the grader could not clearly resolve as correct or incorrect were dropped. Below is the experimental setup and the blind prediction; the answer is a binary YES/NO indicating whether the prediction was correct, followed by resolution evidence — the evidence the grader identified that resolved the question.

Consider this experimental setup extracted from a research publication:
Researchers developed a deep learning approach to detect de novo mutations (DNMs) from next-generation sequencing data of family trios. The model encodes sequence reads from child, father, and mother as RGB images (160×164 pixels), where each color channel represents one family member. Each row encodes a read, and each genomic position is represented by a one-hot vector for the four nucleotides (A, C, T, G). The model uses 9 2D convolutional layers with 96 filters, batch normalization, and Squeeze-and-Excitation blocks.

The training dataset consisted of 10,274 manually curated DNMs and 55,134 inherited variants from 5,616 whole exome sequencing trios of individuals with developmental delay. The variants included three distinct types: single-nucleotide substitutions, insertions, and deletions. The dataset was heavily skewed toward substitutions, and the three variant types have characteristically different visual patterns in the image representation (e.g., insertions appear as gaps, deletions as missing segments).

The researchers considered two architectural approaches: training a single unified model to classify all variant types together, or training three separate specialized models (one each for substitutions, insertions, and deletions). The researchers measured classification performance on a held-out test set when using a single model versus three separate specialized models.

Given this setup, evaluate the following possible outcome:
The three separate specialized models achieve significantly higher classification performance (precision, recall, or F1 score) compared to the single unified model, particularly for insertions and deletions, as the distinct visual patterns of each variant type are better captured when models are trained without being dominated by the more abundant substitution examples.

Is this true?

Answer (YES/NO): NO